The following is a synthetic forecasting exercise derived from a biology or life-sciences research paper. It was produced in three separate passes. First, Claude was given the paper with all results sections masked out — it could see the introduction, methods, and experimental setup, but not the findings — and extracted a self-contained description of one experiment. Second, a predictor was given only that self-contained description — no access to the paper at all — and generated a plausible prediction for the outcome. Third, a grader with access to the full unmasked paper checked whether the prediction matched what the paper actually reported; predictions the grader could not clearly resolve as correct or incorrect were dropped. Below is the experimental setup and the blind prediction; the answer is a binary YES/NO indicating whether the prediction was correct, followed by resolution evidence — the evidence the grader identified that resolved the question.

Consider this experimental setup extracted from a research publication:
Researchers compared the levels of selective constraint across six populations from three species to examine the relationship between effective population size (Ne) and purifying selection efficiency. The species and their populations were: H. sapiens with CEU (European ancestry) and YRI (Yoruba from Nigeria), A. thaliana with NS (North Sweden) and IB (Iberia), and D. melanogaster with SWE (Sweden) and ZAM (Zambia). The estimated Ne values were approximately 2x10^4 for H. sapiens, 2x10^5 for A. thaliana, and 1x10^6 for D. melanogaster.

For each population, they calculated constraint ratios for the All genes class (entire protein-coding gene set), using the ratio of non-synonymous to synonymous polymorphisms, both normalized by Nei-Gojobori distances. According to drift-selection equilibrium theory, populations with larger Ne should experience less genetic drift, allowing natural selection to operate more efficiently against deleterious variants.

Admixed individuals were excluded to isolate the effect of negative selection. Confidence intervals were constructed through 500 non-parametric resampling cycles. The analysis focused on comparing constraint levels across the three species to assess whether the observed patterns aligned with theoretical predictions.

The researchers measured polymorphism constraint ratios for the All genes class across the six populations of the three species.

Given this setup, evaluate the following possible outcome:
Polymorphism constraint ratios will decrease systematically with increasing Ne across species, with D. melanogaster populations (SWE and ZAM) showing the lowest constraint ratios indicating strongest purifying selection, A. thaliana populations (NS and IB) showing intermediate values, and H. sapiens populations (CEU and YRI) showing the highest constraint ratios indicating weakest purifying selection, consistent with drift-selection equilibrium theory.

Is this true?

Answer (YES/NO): YES